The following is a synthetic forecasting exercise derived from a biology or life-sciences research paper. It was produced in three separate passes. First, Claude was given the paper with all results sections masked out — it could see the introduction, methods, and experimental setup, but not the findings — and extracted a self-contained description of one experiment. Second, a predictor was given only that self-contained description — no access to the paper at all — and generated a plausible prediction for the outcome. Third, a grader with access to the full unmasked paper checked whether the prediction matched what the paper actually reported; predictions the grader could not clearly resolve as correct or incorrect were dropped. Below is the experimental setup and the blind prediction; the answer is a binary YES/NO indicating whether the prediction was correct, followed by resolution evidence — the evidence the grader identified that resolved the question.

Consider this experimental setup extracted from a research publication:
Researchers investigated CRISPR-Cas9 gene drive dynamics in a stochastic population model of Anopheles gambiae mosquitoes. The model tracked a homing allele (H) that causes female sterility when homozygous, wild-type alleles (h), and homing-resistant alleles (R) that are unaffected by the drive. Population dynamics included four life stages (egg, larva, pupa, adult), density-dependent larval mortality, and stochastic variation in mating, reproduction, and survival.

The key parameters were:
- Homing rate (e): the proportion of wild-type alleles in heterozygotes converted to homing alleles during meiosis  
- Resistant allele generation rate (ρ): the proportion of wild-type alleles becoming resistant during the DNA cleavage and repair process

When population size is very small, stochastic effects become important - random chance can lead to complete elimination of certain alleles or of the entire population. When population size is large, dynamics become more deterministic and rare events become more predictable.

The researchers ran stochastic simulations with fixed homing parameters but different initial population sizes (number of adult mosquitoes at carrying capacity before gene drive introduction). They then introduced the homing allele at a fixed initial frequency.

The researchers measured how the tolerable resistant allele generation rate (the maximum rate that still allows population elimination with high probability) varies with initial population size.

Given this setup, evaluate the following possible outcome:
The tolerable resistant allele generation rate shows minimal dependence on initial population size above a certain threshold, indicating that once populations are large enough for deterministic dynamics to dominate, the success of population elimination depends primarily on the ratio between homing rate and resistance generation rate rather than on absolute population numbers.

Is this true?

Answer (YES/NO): NO